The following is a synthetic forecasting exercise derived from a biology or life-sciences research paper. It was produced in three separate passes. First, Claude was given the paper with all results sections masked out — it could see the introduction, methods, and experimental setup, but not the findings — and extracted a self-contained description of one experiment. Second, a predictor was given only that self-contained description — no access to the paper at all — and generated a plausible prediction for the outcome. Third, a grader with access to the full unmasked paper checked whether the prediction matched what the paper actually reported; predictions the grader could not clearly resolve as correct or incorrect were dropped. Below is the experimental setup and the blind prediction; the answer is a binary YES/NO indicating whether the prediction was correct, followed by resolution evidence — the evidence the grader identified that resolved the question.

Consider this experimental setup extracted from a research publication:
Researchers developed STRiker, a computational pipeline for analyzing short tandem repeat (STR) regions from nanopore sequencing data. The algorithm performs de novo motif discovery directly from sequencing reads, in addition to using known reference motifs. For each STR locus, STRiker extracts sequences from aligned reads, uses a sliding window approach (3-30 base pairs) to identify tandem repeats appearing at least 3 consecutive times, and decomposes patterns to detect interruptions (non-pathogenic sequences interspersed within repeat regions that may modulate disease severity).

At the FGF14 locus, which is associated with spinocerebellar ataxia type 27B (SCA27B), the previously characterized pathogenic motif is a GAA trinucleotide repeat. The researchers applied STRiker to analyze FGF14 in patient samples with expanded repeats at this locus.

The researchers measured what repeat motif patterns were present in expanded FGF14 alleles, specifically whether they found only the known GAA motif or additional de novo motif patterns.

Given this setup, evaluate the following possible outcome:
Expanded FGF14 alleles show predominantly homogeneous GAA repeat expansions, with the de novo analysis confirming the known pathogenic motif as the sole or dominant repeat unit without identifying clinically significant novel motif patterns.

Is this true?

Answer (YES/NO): NO